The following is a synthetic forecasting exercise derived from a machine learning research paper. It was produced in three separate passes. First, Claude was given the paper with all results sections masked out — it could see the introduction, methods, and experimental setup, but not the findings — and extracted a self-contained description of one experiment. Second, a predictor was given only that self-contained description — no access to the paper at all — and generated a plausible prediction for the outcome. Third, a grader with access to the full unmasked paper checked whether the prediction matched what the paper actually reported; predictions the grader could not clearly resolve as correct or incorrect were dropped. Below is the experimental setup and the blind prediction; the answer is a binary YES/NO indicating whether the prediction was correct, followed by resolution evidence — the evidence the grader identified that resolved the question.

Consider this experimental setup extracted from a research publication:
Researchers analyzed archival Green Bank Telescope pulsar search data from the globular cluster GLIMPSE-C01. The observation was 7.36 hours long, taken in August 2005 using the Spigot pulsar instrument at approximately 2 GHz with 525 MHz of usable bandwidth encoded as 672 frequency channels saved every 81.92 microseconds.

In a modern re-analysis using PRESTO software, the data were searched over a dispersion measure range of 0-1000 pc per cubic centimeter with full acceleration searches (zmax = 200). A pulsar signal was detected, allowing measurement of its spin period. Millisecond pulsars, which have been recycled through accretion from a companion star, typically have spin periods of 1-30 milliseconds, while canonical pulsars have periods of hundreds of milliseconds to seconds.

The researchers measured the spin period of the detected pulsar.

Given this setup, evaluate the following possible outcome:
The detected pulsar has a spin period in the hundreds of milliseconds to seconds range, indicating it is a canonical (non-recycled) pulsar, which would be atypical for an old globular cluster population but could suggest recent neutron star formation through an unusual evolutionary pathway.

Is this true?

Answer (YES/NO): NO